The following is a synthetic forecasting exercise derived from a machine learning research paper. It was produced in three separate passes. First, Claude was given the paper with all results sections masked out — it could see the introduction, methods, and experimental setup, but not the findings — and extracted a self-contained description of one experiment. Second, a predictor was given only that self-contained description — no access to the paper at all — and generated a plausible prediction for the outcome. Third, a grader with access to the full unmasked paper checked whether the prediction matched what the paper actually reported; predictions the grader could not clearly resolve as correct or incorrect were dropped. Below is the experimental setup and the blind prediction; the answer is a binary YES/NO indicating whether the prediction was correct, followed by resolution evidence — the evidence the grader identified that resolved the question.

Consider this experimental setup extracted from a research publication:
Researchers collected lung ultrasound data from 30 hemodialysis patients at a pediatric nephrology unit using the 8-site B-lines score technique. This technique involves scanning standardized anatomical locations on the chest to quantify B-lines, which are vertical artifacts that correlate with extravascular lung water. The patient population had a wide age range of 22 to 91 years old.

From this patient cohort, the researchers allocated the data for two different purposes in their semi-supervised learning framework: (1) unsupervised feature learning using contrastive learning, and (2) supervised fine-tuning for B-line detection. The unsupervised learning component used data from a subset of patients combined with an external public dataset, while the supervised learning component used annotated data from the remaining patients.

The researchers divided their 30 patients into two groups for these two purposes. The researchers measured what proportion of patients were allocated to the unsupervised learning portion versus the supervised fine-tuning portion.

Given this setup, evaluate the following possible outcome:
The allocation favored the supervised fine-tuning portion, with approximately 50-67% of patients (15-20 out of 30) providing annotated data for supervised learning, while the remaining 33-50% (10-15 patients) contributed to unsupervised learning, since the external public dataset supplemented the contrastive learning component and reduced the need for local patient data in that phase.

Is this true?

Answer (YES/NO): YES